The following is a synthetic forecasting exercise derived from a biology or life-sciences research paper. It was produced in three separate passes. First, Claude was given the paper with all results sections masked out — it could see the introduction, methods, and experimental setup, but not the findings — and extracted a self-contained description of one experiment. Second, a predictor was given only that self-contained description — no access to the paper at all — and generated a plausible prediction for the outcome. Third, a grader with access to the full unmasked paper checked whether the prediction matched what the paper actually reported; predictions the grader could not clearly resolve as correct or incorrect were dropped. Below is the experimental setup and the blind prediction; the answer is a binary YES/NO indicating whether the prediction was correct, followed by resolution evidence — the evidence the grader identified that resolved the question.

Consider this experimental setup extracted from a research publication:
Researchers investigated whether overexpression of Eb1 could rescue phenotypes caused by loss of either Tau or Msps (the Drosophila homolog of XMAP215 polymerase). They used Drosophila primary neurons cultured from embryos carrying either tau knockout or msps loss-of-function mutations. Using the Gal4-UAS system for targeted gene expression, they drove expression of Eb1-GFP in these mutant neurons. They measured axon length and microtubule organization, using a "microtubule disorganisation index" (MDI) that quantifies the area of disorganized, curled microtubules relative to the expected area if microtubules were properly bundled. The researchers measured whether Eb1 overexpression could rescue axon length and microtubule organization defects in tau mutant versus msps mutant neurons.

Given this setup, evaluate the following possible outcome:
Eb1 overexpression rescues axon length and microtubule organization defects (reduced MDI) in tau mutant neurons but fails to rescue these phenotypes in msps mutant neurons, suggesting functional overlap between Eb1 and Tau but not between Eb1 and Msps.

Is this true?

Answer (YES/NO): YES